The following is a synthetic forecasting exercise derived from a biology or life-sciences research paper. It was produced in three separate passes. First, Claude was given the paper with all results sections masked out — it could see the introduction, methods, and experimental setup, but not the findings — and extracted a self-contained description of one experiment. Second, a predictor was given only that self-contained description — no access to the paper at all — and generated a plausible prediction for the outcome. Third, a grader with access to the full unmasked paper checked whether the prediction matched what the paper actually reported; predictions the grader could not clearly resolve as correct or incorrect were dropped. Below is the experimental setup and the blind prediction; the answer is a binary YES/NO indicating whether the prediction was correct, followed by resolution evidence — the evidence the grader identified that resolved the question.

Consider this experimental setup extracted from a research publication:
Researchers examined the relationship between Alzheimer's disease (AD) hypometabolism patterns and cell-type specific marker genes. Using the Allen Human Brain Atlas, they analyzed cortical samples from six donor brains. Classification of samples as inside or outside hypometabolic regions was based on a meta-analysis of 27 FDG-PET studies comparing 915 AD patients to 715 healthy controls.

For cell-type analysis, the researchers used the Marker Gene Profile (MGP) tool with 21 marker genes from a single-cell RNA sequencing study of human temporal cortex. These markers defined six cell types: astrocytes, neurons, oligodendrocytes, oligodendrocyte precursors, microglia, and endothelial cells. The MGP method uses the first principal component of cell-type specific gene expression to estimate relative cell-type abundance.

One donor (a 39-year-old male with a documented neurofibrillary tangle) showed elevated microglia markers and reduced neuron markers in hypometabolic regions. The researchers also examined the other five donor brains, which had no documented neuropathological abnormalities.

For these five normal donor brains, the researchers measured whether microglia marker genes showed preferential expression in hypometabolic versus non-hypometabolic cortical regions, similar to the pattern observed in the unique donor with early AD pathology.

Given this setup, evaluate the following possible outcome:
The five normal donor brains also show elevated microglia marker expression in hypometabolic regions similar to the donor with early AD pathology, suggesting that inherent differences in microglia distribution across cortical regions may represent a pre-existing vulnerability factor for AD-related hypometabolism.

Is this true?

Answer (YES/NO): NO